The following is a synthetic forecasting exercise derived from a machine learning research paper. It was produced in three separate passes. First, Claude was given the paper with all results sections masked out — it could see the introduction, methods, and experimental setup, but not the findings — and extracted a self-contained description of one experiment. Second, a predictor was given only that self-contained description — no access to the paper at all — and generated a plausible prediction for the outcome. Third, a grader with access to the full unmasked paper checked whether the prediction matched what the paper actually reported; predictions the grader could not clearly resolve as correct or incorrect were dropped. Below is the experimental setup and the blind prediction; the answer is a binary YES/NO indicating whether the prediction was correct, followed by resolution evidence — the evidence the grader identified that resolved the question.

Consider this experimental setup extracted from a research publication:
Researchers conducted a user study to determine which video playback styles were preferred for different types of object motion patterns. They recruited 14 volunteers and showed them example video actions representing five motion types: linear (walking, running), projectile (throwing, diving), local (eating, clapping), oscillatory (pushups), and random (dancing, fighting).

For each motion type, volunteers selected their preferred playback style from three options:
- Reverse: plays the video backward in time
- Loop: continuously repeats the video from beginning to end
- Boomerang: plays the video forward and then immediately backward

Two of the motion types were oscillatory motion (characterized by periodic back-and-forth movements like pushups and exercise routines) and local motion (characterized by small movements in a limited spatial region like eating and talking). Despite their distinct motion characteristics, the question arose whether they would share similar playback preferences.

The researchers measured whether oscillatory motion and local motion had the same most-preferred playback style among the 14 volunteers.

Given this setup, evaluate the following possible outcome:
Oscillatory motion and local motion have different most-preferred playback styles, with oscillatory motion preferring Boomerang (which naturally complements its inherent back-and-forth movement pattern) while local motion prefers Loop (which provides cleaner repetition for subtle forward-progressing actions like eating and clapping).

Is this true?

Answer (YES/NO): NO